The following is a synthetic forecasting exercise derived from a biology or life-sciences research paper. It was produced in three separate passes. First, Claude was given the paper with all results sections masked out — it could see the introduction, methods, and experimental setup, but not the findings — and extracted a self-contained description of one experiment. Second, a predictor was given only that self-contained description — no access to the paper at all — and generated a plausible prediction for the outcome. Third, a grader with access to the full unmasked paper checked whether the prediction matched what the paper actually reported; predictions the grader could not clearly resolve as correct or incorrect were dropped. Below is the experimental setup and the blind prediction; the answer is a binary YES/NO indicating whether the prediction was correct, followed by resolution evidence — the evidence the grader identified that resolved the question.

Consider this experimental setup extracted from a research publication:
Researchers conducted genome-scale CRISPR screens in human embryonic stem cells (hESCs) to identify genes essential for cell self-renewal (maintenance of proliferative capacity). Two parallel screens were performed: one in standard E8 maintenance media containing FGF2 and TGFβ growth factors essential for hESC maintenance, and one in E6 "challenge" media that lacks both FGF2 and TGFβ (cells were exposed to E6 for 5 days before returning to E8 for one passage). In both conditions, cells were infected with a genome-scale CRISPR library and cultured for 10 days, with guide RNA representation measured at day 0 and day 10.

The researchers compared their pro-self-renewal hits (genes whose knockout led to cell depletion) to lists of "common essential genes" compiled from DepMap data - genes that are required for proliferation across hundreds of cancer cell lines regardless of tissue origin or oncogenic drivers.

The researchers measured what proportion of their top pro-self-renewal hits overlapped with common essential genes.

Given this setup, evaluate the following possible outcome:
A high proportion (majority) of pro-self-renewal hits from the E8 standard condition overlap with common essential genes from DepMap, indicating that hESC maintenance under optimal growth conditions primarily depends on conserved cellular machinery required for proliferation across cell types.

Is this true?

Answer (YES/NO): NO